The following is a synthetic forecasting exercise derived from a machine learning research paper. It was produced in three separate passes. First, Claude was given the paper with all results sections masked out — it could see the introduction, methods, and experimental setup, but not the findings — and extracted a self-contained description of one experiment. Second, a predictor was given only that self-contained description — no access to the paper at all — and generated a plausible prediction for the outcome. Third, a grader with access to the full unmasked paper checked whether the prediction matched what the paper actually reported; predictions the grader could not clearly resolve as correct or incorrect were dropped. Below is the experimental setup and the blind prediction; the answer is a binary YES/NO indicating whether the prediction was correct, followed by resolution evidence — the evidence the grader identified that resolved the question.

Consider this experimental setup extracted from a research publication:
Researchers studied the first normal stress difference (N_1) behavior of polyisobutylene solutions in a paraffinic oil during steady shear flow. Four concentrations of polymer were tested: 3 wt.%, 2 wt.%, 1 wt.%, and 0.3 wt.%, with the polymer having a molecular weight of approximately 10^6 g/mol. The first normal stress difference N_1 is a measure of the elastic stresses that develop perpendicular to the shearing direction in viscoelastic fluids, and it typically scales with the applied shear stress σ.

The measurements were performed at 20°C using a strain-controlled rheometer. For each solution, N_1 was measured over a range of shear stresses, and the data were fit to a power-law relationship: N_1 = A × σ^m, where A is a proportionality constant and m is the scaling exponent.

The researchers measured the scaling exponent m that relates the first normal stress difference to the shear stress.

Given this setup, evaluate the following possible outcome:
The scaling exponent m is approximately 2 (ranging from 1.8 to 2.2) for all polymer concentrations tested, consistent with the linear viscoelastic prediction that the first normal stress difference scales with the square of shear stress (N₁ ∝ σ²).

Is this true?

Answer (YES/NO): YES